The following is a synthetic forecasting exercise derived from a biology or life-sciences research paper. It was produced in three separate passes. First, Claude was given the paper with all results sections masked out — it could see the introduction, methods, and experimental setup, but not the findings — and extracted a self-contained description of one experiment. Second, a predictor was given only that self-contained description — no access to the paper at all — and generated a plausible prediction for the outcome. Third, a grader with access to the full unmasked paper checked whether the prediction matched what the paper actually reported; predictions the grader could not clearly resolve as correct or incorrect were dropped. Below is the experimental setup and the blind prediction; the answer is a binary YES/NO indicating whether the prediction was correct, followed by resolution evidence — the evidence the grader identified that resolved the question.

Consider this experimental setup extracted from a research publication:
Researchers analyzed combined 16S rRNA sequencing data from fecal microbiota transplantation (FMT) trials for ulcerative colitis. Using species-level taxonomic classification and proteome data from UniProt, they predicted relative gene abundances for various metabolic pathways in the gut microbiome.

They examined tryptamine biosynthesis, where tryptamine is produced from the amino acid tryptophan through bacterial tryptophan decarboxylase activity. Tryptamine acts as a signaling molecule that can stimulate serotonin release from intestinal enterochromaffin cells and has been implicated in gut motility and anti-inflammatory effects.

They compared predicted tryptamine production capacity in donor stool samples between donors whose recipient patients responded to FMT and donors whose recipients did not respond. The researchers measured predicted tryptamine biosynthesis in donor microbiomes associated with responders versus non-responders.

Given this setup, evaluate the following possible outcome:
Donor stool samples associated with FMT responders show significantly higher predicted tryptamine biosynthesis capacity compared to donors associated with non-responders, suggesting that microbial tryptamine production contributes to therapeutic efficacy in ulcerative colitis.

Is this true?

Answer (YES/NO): YES